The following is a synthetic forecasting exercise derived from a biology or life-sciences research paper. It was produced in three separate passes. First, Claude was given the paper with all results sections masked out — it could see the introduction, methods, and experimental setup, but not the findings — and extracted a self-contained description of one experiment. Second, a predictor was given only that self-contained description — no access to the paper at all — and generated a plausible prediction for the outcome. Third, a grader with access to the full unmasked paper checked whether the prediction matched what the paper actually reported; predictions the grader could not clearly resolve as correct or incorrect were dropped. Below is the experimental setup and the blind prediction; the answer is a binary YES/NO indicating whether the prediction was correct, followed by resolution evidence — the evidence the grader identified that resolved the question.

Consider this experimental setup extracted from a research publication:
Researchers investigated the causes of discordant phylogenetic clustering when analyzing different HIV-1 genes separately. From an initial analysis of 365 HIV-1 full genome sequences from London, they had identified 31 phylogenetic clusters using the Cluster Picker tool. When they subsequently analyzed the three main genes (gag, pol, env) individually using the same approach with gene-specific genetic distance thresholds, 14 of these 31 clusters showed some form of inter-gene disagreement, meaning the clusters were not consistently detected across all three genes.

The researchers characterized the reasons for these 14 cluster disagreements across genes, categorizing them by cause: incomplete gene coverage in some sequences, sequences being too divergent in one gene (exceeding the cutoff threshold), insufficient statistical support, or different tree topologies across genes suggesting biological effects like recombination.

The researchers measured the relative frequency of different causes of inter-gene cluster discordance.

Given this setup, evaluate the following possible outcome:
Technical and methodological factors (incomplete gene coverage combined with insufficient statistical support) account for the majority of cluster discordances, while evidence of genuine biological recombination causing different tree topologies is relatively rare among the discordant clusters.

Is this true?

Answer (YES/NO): NO